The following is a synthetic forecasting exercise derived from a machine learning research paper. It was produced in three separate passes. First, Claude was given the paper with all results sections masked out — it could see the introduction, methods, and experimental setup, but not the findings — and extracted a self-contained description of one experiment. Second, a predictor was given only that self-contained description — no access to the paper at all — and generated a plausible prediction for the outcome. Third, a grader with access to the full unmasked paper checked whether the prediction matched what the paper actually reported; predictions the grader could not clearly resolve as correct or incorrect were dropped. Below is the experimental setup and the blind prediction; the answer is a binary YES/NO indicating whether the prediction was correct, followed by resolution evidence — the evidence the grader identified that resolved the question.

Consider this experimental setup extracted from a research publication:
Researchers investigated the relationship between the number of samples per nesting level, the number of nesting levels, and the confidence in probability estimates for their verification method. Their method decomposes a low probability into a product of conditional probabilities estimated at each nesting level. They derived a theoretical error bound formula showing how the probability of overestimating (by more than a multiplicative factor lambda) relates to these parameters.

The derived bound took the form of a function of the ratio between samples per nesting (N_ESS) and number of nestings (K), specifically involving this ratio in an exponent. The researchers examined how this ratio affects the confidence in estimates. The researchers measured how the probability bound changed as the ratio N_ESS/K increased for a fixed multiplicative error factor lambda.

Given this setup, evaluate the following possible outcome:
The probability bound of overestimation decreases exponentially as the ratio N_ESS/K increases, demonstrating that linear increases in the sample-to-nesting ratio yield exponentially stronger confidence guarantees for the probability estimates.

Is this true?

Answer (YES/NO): YES